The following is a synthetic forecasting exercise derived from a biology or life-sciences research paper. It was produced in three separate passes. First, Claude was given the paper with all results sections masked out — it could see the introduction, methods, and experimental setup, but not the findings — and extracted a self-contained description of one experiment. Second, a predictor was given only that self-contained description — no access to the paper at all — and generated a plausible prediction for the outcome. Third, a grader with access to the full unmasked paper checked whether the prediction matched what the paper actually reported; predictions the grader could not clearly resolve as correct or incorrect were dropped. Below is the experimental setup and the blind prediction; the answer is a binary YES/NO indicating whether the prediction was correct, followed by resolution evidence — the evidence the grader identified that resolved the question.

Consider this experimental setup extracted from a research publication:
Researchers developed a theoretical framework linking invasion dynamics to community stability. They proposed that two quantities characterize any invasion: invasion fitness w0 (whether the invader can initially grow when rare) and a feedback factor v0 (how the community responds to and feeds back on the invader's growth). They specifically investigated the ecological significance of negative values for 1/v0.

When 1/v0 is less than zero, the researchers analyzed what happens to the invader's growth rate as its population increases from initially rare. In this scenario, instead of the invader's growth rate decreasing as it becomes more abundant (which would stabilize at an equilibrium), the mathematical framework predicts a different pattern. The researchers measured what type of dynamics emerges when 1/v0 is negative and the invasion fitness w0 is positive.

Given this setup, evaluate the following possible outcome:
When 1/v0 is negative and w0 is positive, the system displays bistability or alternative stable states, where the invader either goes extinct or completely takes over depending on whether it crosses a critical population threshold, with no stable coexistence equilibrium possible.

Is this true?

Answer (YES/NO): NO